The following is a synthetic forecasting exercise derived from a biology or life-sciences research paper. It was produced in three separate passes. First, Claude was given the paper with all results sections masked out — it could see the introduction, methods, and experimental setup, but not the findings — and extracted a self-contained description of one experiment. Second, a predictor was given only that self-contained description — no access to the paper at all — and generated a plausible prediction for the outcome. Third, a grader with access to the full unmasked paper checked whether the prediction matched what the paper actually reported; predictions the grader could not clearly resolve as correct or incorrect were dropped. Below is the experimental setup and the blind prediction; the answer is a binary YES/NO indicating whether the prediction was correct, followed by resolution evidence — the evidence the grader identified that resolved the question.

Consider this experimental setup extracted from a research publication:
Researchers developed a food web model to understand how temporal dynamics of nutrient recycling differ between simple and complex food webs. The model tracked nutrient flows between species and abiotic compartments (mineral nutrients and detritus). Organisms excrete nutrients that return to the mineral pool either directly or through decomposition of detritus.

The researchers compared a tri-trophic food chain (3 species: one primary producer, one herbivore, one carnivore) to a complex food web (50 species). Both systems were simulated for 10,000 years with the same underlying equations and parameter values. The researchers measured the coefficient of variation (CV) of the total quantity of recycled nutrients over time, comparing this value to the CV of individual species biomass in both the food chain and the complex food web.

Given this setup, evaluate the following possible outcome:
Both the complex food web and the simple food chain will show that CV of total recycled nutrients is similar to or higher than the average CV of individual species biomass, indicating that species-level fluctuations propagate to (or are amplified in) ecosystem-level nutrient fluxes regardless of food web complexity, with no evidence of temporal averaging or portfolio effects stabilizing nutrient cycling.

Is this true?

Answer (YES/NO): NO